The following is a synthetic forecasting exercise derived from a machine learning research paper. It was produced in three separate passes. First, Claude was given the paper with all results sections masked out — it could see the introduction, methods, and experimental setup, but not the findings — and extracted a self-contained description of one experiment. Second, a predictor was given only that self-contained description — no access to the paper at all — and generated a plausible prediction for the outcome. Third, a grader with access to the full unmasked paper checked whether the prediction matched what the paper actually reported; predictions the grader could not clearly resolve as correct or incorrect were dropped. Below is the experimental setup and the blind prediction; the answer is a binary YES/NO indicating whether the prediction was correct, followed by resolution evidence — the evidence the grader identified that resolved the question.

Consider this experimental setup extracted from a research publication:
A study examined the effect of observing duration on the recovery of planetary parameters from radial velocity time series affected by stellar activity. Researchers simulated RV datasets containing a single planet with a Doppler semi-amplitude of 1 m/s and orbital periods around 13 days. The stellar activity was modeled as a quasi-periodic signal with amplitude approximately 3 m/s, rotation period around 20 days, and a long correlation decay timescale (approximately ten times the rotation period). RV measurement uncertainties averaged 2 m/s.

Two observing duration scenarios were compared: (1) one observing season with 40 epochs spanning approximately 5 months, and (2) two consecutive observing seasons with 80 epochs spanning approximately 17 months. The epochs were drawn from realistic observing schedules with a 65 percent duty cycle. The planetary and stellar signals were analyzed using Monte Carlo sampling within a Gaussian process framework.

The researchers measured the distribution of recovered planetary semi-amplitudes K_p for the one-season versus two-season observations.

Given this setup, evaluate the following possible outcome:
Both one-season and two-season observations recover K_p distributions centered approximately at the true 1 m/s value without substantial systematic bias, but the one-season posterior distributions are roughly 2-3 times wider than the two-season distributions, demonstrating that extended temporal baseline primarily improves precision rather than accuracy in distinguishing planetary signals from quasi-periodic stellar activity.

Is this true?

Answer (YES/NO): NO